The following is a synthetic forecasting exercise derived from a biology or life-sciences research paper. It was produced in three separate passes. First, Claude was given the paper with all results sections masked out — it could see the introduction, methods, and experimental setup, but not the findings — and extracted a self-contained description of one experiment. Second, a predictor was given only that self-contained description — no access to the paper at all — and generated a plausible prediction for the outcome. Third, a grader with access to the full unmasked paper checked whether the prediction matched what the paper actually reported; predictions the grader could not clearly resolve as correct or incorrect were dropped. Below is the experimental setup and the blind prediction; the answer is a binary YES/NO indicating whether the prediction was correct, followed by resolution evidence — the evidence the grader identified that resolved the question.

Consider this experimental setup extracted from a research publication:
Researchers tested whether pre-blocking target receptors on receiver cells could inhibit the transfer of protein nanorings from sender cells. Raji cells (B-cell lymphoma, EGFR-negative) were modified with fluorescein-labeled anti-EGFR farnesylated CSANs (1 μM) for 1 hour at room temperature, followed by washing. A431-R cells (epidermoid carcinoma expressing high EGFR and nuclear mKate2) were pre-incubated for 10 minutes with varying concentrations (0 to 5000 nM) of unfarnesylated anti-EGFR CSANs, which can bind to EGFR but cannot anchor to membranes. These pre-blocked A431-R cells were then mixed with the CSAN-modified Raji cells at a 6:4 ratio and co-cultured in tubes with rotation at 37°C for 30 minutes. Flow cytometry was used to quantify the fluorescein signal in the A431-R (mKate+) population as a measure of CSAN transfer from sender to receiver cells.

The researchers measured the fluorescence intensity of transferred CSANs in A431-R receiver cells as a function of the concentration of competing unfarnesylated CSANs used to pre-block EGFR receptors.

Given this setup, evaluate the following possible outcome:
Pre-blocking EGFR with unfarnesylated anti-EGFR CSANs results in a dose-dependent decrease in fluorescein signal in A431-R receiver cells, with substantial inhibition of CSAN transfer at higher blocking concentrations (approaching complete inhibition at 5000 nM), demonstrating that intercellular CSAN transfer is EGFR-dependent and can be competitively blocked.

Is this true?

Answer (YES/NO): YES